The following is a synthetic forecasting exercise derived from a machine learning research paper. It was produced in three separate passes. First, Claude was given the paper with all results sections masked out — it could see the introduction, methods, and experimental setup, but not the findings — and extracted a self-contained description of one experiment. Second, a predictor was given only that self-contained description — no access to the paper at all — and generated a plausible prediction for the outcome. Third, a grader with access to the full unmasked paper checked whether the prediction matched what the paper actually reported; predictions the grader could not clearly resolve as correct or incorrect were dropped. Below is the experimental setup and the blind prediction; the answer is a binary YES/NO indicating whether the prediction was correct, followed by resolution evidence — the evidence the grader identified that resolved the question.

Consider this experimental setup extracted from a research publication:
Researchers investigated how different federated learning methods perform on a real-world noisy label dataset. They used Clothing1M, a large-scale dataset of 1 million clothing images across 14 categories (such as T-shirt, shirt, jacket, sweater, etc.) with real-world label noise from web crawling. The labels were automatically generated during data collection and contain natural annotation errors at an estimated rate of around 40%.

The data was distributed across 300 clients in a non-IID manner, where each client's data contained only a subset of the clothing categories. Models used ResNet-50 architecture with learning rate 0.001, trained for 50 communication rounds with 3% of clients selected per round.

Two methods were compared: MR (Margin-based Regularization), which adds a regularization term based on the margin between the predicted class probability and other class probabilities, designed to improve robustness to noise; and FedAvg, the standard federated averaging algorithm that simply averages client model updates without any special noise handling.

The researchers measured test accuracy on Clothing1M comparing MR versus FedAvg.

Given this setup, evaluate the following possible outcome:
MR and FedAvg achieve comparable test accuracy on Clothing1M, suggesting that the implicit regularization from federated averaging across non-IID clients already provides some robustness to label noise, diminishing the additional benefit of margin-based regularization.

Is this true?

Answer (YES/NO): NO